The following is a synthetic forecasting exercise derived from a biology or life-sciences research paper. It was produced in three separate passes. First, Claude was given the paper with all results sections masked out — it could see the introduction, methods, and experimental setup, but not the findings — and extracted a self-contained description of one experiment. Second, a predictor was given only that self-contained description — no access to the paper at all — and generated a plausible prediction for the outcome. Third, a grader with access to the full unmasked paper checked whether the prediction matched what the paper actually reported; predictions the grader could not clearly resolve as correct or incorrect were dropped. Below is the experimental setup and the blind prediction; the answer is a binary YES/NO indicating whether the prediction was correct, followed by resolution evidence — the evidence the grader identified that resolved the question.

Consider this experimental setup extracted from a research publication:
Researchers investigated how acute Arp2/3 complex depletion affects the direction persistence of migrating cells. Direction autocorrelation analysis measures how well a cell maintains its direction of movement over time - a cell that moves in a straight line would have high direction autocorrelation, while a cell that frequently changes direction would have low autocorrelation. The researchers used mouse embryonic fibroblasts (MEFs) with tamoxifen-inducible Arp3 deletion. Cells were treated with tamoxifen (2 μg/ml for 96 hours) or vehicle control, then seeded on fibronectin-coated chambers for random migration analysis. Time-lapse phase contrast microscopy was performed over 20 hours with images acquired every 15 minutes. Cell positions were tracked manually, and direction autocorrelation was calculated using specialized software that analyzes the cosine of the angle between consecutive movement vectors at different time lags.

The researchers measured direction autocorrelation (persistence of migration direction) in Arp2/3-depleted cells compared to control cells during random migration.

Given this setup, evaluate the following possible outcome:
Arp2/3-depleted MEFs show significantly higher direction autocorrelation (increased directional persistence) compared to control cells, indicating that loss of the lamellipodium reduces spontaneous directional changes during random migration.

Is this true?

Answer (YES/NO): NO